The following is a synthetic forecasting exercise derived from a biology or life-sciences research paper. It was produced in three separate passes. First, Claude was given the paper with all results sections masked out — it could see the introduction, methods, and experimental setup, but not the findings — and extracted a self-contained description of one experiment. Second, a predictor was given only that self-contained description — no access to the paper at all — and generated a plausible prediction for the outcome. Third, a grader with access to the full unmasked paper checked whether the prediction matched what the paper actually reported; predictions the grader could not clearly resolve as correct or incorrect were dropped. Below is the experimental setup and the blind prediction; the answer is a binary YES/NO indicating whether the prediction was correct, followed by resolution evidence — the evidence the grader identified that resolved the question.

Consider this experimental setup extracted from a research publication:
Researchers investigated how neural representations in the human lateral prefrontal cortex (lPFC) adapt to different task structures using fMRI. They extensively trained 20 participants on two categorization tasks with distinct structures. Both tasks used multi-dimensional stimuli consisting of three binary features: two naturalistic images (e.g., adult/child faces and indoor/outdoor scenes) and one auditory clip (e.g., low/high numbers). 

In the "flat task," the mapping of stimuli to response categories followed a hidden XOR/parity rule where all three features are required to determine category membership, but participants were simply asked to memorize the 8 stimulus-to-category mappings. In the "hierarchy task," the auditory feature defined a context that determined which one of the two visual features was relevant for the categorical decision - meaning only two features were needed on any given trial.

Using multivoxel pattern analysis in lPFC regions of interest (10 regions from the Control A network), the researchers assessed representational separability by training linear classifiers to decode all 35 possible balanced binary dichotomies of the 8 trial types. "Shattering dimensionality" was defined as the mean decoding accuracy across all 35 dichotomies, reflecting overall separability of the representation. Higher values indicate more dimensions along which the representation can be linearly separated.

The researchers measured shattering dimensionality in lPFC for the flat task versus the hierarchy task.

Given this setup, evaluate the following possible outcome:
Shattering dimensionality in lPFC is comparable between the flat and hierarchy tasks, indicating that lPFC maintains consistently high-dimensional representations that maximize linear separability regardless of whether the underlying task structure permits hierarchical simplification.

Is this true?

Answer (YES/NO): NO